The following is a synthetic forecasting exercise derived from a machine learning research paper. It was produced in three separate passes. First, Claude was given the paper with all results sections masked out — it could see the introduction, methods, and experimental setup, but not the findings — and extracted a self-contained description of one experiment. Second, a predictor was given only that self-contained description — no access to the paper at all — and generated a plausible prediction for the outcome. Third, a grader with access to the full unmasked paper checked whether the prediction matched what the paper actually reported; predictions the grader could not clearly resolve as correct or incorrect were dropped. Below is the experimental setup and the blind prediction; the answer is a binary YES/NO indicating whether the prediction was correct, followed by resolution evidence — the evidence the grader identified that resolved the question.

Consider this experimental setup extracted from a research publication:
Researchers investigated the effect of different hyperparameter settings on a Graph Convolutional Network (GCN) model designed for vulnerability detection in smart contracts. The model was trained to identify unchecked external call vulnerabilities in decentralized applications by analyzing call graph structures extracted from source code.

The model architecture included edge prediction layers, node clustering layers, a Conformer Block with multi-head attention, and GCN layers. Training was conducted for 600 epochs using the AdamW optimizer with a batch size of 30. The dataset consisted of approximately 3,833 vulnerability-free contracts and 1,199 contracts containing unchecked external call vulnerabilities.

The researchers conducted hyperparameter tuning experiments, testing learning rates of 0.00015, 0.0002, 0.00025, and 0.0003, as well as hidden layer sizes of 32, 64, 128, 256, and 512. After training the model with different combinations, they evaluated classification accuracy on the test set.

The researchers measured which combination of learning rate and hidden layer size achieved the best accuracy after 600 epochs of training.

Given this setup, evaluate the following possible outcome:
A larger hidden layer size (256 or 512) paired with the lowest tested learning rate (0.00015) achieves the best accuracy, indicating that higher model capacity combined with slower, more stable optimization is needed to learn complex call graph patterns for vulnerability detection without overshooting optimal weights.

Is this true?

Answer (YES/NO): NO